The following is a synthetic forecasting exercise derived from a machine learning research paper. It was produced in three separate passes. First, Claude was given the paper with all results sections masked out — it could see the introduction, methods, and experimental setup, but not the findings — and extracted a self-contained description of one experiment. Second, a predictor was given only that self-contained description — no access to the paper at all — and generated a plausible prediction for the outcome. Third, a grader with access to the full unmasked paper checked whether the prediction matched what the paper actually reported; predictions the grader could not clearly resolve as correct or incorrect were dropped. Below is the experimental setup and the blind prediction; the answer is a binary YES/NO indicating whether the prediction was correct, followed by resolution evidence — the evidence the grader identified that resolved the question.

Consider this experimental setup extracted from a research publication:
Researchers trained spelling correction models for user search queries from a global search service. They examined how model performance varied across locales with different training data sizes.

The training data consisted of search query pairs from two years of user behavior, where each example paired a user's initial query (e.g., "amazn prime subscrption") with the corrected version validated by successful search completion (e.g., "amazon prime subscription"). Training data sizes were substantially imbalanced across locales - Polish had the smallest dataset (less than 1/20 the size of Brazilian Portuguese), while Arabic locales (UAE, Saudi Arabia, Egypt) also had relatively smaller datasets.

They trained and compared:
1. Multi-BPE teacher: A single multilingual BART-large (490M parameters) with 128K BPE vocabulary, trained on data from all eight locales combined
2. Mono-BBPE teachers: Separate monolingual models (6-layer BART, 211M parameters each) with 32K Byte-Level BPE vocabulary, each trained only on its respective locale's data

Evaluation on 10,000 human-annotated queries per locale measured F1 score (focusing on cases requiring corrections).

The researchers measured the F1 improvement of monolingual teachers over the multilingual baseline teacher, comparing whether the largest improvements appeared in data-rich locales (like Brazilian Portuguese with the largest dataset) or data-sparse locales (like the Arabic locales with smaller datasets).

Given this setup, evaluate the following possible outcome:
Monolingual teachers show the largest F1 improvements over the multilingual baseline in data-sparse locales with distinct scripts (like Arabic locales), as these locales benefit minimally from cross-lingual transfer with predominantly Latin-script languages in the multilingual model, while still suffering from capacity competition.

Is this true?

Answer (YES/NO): YES